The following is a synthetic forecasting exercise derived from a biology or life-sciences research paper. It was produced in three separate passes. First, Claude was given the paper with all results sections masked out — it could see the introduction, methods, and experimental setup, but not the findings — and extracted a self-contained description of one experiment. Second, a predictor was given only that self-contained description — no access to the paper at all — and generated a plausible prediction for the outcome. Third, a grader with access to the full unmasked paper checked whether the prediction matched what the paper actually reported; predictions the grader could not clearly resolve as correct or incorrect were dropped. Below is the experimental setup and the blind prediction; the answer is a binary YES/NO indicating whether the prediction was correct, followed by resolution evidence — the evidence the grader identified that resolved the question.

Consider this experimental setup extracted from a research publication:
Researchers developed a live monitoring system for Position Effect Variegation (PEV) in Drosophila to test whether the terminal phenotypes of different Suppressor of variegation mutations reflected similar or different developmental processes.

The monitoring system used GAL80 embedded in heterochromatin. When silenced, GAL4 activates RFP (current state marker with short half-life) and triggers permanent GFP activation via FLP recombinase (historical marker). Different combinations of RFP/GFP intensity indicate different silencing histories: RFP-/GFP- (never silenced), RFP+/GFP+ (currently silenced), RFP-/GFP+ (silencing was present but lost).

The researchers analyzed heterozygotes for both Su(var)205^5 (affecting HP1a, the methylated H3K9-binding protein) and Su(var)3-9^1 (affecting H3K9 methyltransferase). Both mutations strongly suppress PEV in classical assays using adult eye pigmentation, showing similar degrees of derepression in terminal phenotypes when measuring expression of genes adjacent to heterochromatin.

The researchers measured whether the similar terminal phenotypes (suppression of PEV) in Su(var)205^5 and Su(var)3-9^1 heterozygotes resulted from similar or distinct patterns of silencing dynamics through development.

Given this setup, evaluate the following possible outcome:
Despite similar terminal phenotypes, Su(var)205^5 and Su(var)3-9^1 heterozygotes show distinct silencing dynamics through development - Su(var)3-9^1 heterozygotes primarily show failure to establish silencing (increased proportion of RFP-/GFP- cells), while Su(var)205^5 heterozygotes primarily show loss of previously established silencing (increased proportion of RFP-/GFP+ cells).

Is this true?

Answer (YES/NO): NO